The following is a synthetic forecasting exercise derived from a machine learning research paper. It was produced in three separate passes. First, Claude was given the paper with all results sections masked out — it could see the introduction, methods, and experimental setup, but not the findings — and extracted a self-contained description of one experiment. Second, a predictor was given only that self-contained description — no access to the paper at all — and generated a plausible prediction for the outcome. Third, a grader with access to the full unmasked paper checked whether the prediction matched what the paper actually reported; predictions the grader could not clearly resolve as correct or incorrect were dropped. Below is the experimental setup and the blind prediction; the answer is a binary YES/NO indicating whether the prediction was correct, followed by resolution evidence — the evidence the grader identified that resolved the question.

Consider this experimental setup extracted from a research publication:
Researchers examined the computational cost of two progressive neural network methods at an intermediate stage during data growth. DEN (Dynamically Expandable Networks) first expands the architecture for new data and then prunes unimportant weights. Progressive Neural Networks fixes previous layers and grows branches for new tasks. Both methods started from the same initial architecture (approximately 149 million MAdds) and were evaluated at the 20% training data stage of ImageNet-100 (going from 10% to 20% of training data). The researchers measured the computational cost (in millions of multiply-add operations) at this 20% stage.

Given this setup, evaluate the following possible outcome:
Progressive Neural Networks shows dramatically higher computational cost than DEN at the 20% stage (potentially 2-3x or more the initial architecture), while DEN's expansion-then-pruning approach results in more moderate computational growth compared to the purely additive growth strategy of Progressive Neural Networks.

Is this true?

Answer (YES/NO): NO